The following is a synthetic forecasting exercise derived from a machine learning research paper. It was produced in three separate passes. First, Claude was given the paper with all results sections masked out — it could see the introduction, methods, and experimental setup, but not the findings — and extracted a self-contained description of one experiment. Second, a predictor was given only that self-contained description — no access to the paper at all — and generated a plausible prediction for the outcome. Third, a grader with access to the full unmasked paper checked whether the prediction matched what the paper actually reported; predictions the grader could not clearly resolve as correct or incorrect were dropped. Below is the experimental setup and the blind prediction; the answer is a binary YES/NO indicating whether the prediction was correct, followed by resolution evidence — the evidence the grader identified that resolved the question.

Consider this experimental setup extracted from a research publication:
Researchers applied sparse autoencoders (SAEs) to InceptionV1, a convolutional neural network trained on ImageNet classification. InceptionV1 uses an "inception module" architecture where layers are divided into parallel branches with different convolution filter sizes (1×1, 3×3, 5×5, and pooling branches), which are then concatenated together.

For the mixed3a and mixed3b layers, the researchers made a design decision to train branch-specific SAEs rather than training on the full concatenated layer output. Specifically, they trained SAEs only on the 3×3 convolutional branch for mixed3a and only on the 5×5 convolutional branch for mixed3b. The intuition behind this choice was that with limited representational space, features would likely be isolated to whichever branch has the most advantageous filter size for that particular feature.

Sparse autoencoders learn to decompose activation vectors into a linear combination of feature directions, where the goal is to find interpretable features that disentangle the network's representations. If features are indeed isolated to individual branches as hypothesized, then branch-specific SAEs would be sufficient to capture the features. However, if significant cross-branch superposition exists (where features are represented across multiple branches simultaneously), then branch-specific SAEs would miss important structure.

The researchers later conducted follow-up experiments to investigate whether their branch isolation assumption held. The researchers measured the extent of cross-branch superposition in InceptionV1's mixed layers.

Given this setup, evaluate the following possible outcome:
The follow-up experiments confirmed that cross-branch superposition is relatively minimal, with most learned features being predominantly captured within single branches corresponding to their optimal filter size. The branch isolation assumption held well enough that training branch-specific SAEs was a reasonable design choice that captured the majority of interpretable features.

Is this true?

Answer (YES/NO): NO